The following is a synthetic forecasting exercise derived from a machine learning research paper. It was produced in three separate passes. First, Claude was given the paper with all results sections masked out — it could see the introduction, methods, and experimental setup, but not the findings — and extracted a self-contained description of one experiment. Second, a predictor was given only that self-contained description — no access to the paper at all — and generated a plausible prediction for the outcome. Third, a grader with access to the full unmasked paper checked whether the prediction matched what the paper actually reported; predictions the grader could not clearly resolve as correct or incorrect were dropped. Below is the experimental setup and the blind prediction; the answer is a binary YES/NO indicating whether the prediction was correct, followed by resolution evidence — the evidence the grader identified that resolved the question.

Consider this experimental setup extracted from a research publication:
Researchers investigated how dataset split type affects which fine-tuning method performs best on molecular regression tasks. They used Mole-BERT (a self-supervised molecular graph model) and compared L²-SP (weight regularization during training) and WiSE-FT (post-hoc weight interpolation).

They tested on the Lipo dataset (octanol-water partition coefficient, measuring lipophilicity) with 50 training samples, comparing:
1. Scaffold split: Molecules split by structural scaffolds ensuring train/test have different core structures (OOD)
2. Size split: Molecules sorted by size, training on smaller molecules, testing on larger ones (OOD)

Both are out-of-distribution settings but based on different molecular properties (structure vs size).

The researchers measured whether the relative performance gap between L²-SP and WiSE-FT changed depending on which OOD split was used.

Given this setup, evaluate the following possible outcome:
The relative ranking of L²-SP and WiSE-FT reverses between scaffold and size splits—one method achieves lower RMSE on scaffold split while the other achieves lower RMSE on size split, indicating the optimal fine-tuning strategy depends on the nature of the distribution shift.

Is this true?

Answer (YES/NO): NO